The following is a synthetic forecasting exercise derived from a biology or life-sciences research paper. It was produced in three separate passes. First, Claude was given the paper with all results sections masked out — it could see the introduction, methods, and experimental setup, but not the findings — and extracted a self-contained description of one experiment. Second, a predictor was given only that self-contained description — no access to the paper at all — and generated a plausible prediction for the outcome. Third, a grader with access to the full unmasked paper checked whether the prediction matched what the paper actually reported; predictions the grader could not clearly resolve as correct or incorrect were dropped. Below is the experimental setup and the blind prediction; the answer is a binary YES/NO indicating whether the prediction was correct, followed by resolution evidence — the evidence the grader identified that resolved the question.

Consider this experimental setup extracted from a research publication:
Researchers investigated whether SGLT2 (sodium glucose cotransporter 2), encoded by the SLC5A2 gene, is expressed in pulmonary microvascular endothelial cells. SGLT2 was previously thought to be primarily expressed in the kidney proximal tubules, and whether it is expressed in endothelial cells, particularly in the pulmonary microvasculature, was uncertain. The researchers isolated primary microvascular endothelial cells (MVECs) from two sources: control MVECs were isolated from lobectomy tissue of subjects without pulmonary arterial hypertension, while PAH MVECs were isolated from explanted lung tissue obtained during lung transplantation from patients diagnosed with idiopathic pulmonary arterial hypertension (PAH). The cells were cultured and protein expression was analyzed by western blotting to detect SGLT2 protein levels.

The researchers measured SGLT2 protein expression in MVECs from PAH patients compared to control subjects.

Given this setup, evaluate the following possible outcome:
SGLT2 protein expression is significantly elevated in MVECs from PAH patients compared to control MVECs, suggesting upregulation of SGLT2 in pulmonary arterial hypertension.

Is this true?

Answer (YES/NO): YES